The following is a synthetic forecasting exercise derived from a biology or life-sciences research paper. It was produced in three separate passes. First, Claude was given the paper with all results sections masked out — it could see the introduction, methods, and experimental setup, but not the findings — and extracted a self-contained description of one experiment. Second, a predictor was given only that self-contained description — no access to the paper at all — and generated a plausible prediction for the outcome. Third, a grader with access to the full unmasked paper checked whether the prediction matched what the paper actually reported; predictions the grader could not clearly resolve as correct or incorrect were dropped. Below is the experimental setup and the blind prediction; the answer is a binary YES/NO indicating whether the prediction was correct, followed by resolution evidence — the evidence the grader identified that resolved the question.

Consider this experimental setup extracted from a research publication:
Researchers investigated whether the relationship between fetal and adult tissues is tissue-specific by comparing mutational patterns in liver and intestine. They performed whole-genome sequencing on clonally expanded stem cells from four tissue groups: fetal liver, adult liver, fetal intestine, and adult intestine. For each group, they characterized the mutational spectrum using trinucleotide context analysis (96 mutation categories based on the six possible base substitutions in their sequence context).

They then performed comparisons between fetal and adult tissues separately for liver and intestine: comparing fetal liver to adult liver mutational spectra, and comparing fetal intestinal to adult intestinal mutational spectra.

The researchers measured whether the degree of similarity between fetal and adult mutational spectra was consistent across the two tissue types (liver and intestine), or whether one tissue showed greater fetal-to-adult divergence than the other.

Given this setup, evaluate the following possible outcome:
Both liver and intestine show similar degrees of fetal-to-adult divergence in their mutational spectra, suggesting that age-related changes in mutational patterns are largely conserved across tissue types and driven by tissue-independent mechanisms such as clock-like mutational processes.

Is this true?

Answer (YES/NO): NO